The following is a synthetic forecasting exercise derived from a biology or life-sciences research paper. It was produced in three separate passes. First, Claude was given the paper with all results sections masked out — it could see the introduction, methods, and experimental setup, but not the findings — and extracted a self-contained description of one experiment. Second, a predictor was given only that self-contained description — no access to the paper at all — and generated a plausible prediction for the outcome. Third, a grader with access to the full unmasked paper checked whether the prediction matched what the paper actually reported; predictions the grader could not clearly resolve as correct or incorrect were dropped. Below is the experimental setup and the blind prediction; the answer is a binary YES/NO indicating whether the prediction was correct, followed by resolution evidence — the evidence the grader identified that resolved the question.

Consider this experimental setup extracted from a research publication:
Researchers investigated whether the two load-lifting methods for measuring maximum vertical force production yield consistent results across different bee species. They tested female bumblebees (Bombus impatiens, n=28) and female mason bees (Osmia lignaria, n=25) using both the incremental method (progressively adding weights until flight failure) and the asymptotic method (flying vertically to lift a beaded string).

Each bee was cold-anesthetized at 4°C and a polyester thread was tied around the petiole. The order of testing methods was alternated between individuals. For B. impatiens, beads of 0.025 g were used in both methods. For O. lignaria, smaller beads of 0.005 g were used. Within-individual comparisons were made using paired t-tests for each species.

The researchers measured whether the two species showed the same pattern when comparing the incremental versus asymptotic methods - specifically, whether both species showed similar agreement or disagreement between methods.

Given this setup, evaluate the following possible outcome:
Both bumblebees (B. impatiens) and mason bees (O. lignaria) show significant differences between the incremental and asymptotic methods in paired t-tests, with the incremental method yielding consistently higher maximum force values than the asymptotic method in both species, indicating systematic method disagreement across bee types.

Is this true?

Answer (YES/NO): NO